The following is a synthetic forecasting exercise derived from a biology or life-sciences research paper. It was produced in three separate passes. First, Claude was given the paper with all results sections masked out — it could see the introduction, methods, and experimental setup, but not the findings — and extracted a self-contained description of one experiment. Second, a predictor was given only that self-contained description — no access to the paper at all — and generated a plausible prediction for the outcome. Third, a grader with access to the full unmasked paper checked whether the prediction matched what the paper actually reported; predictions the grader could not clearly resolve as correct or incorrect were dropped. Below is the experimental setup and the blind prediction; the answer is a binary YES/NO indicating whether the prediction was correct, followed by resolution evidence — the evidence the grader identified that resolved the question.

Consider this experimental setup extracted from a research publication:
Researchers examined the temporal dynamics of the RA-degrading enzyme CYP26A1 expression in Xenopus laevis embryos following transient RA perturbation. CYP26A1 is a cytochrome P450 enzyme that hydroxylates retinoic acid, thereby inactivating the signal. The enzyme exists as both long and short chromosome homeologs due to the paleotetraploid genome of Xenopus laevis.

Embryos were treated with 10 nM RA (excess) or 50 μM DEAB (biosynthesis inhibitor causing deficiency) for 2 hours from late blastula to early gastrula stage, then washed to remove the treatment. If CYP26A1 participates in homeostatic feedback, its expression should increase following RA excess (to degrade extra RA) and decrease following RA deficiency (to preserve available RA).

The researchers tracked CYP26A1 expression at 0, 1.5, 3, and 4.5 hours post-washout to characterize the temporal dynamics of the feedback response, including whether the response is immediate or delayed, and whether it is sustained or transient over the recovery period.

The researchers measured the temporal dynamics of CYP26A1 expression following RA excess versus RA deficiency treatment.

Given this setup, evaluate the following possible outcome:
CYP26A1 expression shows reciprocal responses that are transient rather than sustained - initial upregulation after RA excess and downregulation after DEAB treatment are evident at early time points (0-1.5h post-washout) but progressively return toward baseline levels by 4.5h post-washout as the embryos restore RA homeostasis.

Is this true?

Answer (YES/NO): YES